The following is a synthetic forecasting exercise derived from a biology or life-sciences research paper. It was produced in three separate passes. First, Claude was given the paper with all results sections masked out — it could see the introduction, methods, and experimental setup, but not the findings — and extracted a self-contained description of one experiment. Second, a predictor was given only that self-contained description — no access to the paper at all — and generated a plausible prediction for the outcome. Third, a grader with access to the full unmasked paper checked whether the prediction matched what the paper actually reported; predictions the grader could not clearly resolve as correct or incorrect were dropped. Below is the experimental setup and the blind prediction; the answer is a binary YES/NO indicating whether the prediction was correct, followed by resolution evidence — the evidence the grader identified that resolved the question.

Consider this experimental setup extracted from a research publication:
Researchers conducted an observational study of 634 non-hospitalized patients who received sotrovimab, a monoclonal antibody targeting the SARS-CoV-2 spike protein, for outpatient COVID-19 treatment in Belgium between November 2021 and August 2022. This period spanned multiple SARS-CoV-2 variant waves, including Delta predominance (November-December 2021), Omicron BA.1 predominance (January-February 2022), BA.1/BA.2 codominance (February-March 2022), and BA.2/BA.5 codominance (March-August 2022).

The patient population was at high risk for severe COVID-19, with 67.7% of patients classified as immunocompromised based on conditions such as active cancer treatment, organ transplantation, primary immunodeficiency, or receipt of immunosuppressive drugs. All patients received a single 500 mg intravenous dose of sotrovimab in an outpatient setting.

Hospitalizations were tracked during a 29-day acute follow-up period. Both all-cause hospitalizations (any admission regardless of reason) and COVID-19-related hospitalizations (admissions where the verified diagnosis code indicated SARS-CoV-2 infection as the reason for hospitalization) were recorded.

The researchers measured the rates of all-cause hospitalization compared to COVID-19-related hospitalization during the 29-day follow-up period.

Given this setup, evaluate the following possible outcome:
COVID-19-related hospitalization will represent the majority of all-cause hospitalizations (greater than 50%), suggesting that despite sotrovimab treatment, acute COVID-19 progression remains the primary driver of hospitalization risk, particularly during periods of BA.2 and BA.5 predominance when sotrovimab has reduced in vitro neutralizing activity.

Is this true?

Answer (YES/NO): NO